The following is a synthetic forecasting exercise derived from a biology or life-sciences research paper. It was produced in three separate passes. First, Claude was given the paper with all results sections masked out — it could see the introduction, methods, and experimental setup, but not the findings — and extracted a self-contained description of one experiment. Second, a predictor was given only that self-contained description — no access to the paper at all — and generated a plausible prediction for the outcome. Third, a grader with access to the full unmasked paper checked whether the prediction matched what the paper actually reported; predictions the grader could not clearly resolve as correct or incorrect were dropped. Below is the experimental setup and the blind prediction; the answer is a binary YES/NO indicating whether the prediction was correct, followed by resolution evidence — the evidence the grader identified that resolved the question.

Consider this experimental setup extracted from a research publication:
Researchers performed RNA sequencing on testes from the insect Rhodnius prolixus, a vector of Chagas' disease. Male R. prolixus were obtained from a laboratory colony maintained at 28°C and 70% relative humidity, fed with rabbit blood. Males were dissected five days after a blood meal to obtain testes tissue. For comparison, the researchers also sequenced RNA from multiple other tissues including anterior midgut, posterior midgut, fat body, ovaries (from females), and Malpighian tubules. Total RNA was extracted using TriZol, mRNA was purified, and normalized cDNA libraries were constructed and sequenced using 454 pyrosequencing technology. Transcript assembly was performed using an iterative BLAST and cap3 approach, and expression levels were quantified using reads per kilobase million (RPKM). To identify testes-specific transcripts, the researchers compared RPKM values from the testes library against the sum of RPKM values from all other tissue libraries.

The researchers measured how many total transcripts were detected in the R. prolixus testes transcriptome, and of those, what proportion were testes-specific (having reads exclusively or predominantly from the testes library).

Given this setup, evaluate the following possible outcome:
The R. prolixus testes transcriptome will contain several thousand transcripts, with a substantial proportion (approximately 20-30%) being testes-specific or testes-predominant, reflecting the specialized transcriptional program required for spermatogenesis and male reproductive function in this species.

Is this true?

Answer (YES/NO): NO